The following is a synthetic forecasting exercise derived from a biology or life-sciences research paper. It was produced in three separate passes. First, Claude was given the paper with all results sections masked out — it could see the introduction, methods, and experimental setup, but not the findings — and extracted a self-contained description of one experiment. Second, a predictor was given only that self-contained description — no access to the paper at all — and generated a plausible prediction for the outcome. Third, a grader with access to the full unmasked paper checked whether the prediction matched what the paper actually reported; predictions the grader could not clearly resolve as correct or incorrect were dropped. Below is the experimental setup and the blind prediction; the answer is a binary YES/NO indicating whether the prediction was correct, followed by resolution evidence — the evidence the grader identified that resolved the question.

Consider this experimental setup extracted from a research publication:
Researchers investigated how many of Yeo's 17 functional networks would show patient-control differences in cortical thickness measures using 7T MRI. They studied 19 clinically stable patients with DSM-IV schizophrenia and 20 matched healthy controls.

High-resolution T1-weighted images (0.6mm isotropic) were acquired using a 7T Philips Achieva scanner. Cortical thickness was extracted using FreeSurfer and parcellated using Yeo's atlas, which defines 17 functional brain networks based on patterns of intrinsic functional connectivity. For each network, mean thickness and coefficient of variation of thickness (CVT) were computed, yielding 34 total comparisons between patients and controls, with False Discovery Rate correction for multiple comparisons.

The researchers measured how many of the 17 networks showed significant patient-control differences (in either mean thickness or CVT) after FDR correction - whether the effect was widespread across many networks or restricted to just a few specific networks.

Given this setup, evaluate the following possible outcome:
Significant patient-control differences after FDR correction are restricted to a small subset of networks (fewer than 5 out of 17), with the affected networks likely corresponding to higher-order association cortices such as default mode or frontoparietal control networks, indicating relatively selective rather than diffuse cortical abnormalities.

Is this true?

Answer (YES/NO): YES